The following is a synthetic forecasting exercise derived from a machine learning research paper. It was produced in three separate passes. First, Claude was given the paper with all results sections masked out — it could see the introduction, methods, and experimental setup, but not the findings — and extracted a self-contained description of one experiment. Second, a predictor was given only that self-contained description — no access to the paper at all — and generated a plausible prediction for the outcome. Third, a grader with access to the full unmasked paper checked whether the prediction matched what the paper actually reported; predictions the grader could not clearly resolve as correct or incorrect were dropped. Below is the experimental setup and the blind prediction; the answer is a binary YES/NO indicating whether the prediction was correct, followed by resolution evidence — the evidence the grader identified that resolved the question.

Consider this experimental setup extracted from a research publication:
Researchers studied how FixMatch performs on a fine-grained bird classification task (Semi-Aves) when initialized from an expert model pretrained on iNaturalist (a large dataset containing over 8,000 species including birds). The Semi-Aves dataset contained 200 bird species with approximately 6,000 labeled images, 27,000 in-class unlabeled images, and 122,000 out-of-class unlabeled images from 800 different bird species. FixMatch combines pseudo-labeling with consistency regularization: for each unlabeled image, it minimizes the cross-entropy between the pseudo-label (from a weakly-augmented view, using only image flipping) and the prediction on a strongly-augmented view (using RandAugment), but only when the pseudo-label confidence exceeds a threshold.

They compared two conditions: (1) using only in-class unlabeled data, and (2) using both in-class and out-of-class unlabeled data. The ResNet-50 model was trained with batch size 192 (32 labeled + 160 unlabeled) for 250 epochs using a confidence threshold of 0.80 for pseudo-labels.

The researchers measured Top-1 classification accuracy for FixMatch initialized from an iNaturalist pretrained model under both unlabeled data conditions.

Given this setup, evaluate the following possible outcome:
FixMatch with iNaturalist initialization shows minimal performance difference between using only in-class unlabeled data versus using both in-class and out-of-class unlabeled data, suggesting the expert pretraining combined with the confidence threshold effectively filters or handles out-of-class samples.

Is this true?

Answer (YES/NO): NO